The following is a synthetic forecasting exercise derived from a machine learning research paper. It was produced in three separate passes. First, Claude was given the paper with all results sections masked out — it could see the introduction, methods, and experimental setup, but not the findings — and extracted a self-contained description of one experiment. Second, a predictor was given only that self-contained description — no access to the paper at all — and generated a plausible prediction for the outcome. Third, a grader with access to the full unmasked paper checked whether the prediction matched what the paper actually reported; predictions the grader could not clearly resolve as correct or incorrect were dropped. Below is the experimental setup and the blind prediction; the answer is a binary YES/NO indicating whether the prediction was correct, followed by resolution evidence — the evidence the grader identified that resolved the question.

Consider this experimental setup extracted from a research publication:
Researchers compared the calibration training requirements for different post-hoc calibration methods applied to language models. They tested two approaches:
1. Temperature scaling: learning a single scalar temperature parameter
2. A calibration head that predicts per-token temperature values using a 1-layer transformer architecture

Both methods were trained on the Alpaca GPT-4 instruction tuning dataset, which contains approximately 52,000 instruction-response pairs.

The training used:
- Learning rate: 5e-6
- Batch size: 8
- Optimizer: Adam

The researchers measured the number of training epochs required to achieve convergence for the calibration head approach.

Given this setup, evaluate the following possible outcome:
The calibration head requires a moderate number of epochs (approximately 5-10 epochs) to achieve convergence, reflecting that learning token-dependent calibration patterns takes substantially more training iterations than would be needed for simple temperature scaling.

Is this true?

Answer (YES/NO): NO